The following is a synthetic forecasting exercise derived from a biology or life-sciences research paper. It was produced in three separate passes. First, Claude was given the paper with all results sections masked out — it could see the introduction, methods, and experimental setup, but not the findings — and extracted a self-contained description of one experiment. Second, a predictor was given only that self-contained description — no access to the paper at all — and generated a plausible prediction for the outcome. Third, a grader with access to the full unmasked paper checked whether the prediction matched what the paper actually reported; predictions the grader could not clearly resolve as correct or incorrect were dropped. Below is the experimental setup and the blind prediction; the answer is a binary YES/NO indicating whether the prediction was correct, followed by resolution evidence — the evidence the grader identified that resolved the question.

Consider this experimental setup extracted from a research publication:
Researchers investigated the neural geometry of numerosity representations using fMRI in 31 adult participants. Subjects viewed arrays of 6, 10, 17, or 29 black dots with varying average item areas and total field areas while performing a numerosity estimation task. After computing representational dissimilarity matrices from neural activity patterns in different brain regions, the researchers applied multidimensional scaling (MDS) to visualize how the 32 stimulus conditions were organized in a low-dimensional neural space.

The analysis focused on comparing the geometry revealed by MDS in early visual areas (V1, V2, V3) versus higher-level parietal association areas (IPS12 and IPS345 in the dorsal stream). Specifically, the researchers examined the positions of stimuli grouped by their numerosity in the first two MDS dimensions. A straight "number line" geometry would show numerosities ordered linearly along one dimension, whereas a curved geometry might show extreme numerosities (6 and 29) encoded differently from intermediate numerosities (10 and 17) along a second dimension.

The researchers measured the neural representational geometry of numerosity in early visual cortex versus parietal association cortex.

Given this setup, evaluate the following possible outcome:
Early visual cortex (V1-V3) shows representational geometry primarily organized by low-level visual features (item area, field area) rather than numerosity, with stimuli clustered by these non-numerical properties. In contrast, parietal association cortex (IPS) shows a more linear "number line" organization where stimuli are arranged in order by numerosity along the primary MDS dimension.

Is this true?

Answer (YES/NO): NO